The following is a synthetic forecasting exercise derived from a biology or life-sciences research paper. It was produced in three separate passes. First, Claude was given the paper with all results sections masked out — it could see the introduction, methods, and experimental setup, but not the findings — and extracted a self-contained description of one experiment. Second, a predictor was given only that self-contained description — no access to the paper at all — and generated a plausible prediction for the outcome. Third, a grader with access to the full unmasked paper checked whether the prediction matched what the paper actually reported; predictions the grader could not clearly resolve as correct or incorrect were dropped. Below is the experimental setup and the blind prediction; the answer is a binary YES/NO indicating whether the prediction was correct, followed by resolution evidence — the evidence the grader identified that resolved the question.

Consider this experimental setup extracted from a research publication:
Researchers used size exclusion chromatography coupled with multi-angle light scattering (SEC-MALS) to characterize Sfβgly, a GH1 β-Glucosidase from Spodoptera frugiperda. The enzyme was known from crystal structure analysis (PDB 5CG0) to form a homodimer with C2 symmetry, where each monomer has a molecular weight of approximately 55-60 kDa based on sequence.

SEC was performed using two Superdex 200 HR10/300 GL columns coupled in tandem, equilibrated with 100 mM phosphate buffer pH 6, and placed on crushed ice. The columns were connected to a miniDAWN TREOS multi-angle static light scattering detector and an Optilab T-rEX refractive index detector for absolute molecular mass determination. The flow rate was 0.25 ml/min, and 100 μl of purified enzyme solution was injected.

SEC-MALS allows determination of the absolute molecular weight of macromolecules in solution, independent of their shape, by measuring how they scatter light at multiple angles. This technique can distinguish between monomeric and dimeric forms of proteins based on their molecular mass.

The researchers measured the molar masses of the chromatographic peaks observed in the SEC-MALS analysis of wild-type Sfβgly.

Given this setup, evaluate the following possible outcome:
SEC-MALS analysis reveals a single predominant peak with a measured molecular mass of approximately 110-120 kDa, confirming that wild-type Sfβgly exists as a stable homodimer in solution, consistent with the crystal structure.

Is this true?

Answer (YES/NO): NO